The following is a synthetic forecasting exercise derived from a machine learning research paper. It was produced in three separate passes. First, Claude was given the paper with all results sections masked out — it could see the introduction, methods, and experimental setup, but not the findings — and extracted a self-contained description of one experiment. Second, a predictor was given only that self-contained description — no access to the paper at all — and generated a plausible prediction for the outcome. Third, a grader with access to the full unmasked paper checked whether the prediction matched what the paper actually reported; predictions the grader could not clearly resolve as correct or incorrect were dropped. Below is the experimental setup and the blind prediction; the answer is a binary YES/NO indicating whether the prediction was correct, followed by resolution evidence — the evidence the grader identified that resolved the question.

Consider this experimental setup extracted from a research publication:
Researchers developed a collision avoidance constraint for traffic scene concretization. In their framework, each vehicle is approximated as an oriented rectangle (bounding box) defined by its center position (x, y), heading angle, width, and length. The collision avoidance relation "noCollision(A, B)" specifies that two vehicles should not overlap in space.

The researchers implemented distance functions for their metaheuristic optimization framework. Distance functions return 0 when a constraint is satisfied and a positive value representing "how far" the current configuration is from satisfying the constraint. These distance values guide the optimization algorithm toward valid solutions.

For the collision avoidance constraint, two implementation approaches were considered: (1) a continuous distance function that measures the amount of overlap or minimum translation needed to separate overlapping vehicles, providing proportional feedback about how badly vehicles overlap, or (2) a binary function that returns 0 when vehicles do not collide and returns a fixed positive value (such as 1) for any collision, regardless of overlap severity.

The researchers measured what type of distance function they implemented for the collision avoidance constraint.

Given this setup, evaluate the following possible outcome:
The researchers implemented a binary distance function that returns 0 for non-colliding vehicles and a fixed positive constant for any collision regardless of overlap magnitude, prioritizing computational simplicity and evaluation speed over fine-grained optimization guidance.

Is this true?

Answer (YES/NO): YES